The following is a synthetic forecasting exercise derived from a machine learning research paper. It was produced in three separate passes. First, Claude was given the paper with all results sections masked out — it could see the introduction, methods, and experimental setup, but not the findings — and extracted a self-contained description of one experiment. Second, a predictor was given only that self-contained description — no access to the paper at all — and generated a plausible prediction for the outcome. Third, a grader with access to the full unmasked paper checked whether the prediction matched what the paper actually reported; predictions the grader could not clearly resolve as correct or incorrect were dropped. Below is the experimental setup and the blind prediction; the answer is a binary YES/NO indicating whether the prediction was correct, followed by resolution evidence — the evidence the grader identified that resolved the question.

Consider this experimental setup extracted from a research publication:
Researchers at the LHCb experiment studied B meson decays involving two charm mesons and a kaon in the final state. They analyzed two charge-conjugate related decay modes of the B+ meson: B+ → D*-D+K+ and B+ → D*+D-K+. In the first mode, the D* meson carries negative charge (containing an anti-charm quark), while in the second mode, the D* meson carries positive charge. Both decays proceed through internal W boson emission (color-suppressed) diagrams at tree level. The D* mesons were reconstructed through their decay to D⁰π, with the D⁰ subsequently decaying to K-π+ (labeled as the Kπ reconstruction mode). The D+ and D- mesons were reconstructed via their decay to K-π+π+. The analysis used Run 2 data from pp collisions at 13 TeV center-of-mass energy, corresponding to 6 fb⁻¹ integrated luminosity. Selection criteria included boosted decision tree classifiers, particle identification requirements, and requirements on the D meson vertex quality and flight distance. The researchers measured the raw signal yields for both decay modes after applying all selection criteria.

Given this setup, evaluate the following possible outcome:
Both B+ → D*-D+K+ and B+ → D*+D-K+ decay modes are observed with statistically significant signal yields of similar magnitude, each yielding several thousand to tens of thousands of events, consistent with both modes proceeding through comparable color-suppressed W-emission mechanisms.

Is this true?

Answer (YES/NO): NO